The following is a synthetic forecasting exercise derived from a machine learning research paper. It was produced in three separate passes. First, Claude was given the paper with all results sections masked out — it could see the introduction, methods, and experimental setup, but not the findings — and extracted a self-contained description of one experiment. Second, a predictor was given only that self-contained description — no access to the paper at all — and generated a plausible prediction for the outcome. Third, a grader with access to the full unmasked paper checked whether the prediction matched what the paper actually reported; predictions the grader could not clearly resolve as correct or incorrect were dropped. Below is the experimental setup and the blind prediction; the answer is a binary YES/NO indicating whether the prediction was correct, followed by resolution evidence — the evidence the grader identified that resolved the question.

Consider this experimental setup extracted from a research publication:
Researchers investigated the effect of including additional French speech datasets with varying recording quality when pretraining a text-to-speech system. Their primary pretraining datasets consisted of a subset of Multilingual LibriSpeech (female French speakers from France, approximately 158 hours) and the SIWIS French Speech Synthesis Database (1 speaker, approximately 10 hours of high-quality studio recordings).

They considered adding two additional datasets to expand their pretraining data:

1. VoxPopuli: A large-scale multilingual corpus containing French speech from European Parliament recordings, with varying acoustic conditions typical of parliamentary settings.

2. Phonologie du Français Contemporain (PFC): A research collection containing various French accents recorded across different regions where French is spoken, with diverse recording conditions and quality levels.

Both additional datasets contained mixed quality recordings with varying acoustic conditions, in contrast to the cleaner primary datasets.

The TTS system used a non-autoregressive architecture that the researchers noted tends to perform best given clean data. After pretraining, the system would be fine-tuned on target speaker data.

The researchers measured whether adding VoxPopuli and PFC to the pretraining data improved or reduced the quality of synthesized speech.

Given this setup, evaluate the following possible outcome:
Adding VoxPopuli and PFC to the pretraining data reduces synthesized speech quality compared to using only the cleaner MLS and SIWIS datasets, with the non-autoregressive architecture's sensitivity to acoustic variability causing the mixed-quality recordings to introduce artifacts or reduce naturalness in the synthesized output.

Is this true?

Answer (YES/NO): YES